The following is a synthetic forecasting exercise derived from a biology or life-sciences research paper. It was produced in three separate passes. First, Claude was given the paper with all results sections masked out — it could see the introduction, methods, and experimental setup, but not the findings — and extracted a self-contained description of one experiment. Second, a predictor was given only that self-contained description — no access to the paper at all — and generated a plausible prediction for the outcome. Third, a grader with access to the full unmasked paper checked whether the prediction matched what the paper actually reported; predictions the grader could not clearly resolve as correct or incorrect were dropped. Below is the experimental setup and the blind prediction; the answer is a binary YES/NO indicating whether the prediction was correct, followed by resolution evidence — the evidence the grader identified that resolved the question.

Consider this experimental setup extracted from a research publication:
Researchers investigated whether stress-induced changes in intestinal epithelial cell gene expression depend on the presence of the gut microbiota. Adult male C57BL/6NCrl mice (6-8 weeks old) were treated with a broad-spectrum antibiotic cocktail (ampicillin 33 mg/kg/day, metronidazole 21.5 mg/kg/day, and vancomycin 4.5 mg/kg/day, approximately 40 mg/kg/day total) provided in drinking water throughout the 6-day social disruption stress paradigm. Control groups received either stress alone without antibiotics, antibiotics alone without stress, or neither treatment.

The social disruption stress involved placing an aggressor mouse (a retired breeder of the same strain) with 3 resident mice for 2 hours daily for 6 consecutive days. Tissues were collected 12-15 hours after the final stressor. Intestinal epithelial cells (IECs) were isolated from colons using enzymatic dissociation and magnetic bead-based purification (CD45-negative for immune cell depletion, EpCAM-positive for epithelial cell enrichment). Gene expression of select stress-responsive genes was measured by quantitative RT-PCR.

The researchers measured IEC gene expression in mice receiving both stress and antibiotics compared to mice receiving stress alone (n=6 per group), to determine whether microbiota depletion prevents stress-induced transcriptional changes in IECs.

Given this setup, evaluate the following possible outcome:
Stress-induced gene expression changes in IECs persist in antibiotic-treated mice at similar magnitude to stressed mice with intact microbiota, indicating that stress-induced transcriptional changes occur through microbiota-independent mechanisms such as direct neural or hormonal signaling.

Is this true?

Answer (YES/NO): NO